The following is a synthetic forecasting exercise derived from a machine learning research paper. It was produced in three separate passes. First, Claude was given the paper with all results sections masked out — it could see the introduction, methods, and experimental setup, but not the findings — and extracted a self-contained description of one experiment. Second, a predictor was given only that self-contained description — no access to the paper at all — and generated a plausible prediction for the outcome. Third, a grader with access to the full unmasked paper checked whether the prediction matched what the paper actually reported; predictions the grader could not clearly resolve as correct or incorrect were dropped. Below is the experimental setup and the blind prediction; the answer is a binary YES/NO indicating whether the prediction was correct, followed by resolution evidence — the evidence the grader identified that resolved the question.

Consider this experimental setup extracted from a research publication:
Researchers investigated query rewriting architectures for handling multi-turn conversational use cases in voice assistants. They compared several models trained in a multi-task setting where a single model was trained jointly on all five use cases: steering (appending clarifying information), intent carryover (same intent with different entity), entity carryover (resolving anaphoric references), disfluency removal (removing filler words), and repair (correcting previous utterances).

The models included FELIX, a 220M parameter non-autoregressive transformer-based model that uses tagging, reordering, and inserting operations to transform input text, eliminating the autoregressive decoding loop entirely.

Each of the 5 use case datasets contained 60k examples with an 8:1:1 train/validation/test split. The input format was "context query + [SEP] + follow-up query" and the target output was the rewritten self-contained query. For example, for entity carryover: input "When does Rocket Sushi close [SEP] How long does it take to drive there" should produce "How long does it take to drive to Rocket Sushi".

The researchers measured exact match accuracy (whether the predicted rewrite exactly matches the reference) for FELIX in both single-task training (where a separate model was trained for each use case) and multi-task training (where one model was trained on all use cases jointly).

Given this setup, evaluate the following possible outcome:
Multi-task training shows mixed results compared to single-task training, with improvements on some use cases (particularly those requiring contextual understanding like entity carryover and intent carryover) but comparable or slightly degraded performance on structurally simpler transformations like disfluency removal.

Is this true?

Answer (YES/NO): NO